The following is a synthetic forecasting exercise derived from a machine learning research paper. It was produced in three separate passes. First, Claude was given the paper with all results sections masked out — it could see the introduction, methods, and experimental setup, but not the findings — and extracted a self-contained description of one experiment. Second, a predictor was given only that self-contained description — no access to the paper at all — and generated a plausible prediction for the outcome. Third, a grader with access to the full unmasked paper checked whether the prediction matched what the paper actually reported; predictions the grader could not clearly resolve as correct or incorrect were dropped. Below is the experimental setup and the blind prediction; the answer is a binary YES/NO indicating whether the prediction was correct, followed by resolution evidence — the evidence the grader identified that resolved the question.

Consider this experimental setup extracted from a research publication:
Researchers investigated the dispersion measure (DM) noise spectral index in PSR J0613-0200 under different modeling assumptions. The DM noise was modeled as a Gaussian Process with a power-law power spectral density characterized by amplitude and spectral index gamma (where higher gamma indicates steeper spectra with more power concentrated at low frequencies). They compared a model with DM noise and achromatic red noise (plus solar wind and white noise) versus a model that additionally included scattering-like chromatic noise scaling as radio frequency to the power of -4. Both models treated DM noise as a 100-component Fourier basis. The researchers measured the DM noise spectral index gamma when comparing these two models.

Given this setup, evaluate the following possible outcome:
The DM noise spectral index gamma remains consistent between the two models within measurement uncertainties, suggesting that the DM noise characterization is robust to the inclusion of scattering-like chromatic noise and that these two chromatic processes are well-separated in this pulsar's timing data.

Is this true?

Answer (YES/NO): NO